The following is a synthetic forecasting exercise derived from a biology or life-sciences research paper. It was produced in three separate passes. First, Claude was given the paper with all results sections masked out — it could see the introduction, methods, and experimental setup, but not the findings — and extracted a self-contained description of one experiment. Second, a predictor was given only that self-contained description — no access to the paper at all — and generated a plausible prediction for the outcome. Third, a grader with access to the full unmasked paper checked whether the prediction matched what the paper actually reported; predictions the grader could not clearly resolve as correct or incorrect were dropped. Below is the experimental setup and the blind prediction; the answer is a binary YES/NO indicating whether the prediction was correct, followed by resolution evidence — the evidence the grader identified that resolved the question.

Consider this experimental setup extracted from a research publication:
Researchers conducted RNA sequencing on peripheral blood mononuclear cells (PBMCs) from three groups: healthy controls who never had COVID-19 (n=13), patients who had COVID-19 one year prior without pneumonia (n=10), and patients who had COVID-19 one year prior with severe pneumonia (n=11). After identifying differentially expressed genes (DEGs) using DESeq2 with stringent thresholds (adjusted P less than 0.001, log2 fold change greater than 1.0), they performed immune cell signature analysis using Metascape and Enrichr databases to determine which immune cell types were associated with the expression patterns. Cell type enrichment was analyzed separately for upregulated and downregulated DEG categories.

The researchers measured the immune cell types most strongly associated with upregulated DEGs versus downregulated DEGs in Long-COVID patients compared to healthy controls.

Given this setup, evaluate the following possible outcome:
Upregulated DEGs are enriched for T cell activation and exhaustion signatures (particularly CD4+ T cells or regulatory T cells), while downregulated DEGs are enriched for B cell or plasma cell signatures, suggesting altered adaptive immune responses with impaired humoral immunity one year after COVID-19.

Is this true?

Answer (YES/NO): NO